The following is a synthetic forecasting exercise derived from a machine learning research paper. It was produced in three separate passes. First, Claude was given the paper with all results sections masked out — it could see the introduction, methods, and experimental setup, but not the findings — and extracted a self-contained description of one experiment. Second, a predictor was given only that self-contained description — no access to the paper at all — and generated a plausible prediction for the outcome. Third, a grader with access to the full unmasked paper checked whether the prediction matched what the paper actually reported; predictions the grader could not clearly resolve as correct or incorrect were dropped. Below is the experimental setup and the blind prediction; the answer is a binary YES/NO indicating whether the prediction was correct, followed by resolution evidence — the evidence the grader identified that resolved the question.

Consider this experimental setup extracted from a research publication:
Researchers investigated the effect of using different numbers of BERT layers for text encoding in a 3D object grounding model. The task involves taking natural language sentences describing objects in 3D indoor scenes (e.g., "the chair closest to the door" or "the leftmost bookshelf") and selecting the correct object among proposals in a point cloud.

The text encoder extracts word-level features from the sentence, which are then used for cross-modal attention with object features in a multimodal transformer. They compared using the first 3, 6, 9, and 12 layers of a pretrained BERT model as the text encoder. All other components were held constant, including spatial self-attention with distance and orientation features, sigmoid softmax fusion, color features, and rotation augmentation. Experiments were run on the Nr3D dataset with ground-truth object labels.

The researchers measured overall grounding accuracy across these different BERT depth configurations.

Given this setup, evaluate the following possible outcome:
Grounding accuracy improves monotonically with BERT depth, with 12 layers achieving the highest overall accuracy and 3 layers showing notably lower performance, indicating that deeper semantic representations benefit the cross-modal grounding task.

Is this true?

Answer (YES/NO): NO